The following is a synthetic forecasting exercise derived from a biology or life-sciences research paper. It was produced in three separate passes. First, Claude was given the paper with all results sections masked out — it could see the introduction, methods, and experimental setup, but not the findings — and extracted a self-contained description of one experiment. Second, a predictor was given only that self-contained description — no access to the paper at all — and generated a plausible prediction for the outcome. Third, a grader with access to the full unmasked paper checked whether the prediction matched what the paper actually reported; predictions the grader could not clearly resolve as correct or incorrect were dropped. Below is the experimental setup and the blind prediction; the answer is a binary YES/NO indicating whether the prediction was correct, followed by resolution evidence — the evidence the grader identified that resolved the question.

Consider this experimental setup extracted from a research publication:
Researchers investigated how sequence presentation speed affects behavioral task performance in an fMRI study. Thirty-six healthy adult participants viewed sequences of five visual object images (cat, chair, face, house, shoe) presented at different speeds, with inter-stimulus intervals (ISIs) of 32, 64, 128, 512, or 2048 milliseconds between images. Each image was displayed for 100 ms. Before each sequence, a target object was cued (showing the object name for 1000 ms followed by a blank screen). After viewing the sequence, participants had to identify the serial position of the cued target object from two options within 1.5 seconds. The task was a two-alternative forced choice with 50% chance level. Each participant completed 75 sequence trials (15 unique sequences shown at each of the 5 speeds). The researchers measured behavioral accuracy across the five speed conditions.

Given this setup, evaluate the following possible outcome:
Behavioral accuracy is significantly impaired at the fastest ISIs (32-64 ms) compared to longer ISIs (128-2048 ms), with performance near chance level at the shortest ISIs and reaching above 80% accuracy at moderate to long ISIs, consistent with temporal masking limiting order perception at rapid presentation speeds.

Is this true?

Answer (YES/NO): NO